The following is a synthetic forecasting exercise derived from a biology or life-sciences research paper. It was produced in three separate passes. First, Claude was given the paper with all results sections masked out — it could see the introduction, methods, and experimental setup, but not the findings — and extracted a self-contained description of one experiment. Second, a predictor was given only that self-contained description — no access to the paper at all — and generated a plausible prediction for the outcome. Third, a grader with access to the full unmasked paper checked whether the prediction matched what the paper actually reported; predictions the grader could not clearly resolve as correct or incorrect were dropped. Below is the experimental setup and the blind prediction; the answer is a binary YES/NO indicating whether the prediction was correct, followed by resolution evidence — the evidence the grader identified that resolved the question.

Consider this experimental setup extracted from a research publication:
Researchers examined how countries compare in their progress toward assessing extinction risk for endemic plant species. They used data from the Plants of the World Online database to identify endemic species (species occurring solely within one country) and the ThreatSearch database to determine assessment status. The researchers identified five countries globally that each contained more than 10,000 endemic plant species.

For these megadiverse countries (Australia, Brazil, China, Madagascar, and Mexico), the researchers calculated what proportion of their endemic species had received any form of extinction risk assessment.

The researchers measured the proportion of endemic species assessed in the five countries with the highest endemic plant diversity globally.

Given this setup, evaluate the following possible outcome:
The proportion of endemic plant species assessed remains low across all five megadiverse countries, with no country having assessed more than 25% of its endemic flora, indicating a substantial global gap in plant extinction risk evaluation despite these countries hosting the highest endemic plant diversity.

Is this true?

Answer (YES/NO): NO